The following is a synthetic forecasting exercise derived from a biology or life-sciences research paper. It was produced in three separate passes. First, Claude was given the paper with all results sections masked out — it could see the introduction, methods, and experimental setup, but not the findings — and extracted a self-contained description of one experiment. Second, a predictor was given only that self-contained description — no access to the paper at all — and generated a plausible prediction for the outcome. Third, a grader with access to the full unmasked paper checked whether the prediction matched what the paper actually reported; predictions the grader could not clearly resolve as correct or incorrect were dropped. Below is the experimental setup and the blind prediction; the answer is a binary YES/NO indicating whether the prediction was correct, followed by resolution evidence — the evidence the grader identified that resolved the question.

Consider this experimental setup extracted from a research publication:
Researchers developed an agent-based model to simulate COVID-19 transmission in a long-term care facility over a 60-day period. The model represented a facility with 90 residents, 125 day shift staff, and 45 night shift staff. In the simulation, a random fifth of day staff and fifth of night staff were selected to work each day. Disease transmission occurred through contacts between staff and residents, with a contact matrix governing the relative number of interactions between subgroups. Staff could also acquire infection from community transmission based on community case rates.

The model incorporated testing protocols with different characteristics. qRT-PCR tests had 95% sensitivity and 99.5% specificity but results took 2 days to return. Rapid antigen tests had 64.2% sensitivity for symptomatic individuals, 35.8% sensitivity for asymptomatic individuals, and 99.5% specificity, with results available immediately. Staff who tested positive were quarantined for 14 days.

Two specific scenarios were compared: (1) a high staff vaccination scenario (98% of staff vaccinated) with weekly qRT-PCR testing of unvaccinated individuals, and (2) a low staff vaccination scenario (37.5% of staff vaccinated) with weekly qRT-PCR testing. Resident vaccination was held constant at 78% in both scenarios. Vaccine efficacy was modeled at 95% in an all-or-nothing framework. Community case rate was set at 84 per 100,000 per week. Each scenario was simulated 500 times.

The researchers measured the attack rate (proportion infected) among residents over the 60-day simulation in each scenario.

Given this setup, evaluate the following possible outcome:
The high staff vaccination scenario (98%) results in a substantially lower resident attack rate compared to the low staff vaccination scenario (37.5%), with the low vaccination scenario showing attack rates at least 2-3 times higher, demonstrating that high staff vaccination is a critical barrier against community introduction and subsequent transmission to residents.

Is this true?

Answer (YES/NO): YES